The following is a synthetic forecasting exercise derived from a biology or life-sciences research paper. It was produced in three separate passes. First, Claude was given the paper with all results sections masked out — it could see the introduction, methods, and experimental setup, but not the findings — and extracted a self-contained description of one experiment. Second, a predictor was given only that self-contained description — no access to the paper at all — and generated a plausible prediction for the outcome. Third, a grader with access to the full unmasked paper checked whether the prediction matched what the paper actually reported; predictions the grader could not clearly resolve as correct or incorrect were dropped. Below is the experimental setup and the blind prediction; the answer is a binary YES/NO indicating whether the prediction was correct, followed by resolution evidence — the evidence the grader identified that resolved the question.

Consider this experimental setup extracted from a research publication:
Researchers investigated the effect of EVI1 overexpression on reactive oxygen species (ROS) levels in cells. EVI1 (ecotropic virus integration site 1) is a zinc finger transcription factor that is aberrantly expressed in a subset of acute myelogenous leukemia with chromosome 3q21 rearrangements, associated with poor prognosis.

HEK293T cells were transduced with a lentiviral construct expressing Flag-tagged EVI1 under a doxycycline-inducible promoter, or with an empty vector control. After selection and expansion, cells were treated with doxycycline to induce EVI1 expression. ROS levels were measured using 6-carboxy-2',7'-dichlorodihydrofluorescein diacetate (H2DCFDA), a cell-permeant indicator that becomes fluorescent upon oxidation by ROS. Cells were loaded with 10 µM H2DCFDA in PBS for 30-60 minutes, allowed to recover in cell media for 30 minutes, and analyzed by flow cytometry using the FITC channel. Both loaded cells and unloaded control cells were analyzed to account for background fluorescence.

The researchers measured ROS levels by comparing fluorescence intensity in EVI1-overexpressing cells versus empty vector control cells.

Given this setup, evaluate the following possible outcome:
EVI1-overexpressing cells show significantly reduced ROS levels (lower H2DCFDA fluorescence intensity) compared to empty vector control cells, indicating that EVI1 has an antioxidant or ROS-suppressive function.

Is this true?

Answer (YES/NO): NO